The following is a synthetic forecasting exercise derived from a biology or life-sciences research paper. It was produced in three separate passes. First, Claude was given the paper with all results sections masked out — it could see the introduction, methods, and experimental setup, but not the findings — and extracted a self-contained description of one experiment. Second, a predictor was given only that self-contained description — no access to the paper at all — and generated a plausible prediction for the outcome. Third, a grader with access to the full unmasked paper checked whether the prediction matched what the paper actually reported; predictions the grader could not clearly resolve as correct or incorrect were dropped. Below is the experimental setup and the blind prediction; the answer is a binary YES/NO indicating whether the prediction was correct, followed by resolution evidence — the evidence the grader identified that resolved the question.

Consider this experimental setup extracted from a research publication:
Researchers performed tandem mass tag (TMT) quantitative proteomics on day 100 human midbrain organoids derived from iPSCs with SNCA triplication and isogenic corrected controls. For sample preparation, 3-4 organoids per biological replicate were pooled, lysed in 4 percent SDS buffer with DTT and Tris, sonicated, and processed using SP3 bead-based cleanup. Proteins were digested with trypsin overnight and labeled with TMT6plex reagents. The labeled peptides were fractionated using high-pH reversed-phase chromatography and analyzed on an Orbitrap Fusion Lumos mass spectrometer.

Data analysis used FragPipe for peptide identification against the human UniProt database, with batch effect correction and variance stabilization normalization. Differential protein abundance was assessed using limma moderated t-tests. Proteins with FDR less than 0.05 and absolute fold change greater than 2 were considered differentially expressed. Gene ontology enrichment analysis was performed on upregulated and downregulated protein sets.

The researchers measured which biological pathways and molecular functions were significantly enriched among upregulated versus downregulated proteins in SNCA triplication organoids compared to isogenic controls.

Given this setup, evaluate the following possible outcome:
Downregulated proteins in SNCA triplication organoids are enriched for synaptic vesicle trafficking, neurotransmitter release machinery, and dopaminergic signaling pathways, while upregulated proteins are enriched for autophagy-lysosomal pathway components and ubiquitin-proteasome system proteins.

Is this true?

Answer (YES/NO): NO